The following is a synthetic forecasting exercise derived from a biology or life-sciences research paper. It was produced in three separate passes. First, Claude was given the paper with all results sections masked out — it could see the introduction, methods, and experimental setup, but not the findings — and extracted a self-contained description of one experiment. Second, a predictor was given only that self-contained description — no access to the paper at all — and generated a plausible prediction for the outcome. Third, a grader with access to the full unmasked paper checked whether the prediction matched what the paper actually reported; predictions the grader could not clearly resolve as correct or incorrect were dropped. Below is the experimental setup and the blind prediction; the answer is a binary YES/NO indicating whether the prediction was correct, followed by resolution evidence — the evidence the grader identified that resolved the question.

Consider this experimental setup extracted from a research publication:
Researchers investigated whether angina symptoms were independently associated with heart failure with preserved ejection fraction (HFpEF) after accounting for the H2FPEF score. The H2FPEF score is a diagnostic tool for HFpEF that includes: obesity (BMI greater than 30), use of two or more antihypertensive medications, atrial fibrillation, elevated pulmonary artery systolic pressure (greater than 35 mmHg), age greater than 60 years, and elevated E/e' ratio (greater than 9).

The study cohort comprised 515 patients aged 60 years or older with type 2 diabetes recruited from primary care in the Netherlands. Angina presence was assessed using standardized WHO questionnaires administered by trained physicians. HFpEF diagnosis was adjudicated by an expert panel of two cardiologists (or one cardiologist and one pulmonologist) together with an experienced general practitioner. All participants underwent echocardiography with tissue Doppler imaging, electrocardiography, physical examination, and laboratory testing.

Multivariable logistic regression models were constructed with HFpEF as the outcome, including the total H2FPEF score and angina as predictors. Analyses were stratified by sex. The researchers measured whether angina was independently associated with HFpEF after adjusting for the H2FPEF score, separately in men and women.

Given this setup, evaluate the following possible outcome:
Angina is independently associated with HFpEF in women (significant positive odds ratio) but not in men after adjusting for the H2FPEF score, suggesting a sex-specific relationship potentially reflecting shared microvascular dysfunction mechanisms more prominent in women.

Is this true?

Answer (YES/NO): YES